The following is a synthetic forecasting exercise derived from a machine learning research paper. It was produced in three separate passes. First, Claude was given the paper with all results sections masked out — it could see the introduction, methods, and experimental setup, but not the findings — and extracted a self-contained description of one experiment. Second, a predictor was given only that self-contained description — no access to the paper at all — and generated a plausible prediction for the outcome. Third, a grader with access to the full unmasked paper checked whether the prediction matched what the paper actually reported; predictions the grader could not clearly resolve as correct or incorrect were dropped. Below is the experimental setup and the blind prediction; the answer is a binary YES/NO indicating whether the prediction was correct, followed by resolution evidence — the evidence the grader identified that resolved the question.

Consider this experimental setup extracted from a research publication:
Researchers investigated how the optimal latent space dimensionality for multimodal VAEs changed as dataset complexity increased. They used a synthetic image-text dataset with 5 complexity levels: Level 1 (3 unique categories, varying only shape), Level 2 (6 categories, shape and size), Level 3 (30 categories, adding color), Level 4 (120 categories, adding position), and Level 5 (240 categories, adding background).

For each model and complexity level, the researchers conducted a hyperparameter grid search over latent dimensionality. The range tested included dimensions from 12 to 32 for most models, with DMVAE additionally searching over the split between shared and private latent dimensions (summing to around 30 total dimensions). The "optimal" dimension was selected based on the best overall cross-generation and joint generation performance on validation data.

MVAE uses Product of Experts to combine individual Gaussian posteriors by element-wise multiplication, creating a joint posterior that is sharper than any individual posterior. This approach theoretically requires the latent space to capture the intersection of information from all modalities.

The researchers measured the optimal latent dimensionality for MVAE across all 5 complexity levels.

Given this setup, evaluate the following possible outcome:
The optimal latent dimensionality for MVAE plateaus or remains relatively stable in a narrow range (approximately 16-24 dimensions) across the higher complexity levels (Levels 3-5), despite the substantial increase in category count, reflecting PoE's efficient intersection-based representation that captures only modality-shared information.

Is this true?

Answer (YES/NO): NO